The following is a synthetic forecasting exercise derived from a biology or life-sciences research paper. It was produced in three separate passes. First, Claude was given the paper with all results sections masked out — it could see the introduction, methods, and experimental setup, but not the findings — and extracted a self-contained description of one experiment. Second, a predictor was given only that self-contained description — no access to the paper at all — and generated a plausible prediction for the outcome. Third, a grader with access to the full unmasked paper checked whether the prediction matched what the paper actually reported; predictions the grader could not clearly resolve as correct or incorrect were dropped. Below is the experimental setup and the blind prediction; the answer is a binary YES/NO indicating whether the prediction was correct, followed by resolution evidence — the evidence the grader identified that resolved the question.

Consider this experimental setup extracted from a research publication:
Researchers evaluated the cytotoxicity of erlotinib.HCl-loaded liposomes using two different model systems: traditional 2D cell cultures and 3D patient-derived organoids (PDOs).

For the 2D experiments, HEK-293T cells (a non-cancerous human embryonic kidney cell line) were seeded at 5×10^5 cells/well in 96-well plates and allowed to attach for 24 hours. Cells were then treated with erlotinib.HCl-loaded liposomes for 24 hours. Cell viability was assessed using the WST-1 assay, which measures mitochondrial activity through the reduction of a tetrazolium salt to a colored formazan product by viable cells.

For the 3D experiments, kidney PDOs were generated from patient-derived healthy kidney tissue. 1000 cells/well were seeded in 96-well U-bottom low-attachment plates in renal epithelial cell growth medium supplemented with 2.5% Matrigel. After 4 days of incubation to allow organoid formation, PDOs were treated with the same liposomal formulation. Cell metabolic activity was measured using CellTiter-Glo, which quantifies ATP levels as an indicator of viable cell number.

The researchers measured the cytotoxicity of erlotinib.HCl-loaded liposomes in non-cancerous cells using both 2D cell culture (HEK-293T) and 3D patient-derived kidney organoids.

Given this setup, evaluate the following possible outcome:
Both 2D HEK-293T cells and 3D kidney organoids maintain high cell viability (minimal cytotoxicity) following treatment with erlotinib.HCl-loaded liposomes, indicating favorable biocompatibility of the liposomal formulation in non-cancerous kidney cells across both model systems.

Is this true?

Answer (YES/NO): NO